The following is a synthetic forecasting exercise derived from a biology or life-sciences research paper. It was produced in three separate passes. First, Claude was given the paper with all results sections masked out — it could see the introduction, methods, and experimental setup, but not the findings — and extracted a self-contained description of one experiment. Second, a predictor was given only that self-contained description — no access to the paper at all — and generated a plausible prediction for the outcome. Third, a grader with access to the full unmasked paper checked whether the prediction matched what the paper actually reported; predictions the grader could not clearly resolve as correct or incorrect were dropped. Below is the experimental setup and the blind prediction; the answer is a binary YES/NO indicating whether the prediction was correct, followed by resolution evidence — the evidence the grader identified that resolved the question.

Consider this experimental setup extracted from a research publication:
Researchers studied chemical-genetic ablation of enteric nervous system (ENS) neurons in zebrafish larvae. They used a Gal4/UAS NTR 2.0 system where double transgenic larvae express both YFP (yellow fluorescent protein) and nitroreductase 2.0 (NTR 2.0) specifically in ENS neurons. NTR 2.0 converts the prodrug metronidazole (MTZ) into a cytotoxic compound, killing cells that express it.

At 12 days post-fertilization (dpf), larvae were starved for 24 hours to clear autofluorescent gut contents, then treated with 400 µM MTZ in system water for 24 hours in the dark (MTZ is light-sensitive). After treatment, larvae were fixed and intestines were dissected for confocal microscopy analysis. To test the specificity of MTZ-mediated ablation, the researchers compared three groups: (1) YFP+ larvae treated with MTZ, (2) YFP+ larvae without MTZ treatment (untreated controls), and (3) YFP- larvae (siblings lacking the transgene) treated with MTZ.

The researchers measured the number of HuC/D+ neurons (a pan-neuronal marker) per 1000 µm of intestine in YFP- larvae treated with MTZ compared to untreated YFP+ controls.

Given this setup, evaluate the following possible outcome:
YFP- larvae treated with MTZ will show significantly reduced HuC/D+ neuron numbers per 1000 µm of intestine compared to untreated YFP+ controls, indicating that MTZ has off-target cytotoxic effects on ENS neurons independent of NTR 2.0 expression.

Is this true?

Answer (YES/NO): NO